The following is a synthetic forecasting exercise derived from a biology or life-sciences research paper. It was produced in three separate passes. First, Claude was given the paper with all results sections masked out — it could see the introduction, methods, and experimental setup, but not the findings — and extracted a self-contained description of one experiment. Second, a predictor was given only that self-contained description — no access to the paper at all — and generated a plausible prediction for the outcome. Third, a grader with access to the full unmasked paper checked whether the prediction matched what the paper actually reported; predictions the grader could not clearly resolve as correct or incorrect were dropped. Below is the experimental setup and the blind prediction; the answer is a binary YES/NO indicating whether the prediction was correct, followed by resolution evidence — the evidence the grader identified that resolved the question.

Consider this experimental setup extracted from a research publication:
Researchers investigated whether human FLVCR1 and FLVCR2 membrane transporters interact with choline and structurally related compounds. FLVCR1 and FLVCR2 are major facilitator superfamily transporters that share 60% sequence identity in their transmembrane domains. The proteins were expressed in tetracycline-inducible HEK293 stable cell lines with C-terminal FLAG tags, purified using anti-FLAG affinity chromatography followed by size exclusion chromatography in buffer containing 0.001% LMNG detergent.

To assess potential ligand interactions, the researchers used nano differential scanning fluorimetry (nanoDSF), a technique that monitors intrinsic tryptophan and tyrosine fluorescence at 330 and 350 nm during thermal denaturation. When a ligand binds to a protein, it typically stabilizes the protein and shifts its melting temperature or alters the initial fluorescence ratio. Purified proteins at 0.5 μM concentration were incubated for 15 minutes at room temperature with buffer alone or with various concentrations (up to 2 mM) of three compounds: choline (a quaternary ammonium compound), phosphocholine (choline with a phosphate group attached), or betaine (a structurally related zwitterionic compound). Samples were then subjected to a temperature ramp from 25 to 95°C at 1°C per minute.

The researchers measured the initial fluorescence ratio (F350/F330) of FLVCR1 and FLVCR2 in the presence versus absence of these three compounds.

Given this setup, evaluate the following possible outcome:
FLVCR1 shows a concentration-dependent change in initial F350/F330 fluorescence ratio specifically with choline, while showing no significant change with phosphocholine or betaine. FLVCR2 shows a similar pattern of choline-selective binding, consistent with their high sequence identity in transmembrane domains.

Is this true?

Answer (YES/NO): YES